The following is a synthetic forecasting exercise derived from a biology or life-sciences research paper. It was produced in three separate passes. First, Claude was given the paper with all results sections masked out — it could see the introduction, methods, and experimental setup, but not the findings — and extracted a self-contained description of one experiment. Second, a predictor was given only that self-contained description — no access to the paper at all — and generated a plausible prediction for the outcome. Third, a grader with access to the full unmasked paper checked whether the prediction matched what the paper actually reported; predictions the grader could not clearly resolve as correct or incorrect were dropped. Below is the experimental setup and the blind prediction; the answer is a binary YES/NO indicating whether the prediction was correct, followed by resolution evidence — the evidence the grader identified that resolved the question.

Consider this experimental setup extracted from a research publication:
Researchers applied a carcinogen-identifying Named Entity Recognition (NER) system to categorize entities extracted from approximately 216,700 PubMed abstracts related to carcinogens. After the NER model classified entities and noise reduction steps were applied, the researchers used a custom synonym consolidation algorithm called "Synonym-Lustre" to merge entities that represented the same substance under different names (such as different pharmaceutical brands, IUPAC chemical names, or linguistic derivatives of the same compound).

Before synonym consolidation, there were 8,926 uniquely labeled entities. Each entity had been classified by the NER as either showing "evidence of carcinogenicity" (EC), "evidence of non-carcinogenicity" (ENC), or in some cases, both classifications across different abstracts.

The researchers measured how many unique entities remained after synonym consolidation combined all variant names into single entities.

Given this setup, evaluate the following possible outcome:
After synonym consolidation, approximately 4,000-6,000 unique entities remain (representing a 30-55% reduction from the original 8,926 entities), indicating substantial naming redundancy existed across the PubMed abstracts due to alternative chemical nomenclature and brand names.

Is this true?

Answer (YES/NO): YES